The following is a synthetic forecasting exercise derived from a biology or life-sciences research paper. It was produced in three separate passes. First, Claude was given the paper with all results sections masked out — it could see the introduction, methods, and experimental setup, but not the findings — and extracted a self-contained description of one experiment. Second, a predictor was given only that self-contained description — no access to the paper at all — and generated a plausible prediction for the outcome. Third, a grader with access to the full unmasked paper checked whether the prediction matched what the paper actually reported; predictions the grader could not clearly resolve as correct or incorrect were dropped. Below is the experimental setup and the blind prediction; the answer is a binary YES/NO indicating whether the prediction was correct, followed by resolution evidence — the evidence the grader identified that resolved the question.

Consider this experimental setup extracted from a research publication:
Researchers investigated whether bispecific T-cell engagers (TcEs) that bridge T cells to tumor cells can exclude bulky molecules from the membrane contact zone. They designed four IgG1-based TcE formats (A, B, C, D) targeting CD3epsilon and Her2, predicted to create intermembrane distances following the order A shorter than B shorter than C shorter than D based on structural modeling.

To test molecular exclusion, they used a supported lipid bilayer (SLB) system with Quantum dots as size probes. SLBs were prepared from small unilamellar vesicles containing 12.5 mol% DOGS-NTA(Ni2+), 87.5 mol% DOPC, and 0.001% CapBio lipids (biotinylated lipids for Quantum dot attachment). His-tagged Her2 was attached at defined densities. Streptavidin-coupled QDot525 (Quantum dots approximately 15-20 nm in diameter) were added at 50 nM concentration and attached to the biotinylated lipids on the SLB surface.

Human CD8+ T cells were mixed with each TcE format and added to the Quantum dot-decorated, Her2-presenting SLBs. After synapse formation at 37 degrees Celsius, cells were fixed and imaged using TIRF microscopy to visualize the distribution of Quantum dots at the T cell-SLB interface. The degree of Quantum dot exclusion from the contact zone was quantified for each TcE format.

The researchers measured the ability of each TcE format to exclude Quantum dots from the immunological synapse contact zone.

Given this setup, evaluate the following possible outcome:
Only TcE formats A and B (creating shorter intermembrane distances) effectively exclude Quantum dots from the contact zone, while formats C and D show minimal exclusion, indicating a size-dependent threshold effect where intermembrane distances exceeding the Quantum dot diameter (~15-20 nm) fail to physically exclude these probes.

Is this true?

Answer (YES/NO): NO